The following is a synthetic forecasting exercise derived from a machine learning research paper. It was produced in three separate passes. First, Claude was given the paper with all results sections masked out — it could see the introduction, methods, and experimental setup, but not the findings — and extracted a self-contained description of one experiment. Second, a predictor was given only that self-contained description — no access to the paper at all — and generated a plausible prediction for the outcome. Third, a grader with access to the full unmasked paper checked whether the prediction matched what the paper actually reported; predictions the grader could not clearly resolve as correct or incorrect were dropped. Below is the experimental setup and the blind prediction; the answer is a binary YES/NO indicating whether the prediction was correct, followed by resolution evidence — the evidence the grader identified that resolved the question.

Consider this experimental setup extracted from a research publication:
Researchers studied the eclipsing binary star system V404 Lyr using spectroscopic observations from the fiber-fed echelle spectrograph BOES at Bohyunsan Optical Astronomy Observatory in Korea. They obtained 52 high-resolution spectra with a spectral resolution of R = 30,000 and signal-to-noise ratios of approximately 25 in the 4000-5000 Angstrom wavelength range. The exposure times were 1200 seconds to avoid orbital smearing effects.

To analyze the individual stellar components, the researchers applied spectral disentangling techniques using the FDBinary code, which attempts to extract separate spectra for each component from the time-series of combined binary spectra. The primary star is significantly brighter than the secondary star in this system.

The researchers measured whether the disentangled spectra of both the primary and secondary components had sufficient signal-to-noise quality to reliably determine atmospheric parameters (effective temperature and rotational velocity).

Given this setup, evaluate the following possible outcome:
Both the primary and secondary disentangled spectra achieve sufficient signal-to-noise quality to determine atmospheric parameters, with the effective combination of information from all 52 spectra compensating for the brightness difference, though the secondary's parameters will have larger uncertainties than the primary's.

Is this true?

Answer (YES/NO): NO